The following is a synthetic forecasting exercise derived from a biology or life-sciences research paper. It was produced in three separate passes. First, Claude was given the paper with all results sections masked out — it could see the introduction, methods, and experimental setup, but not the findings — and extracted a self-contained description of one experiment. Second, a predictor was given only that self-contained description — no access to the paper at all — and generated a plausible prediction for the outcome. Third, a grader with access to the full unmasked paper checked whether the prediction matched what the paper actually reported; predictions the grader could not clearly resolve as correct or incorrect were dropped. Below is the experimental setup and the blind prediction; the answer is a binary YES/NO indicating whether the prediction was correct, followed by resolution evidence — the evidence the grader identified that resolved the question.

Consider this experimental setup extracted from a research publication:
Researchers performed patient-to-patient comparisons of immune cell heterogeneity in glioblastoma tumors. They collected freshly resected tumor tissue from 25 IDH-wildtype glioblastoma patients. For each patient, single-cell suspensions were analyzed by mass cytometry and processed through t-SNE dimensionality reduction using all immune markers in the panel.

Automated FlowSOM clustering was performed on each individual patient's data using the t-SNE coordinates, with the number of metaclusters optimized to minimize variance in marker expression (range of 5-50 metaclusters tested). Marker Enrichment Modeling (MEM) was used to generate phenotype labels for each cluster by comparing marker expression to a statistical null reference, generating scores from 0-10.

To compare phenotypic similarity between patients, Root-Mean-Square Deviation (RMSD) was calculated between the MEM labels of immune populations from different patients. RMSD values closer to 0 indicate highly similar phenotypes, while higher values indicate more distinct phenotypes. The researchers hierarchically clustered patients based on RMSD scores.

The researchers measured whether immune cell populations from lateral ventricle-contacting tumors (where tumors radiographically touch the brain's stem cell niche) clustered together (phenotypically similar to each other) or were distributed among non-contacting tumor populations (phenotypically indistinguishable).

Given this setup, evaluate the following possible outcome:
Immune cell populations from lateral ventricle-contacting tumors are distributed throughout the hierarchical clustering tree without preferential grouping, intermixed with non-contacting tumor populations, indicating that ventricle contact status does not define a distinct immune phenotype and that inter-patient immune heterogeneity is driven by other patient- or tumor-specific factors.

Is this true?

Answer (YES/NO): NO